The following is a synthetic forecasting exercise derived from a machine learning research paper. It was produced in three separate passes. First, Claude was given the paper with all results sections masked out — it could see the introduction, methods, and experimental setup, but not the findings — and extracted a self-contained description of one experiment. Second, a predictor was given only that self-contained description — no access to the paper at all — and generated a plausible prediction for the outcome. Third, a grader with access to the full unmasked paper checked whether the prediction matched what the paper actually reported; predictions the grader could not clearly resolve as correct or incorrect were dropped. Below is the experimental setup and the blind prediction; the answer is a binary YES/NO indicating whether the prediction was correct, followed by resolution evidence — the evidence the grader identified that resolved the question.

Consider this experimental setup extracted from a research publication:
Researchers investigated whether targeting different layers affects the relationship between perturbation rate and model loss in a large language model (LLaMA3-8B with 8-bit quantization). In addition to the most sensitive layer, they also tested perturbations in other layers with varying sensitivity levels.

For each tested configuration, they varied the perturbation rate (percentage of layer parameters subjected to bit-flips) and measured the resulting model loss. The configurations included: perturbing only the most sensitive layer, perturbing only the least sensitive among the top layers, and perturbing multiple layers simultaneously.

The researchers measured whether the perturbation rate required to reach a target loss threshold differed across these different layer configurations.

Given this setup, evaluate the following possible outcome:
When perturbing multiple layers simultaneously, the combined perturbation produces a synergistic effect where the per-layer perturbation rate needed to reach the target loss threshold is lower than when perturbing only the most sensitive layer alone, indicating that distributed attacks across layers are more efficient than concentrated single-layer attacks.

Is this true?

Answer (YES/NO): NO